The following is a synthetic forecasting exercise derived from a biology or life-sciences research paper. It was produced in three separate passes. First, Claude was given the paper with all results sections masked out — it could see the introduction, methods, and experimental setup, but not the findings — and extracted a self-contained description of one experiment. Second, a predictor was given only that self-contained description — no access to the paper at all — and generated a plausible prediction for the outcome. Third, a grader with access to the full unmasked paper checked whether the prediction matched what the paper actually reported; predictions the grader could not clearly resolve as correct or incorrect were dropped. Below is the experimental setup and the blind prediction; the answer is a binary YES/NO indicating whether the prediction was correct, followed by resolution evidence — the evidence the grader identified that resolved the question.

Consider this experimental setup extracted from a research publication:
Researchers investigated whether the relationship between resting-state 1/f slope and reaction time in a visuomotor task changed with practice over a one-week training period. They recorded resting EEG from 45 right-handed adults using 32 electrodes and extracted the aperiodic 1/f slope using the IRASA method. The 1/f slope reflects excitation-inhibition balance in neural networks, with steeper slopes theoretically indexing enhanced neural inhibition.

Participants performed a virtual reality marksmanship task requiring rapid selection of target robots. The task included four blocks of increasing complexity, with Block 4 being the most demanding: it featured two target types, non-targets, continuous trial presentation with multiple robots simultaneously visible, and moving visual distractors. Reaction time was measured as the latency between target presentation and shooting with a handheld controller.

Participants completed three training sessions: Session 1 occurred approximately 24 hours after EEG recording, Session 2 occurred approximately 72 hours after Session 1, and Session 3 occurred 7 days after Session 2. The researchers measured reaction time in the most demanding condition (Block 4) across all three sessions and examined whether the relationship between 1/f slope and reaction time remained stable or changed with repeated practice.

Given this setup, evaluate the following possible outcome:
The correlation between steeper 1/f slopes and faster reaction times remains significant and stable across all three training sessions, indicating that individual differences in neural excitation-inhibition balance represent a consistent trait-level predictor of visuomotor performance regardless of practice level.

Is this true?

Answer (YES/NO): NO